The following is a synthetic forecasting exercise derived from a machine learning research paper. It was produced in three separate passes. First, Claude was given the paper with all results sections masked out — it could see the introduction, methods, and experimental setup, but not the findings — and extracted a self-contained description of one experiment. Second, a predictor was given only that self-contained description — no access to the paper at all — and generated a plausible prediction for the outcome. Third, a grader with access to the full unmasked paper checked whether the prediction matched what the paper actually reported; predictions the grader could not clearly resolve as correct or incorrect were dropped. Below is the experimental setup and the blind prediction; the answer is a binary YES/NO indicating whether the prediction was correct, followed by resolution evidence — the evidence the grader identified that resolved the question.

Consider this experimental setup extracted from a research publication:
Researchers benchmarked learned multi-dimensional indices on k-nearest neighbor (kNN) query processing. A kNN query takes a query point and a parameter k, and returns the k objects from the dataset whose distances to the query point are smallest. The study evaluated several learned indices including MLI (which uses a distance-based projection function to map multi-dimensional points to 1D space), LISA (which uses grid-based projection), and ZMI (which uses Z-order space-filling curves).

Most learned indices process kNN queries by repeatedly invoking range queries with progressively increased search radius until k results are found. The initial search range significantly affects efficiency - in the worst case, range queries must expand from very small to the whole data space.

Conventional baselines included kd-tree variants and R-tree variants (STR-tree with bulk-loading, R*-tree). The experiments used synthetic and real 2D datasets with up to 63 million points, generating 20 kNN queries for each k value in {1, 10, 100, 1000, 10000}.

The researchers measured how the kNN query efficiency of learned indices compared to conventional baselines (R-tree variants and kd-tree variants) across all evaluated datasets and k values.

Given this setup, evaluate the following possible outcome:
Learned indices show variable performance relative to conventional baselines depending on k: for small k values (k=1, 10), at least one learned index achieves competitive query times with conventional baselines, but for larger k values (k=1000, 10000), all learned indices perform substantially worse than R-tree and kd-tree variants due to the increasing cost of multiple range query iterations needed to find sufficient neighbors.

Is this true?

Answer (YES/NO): NO